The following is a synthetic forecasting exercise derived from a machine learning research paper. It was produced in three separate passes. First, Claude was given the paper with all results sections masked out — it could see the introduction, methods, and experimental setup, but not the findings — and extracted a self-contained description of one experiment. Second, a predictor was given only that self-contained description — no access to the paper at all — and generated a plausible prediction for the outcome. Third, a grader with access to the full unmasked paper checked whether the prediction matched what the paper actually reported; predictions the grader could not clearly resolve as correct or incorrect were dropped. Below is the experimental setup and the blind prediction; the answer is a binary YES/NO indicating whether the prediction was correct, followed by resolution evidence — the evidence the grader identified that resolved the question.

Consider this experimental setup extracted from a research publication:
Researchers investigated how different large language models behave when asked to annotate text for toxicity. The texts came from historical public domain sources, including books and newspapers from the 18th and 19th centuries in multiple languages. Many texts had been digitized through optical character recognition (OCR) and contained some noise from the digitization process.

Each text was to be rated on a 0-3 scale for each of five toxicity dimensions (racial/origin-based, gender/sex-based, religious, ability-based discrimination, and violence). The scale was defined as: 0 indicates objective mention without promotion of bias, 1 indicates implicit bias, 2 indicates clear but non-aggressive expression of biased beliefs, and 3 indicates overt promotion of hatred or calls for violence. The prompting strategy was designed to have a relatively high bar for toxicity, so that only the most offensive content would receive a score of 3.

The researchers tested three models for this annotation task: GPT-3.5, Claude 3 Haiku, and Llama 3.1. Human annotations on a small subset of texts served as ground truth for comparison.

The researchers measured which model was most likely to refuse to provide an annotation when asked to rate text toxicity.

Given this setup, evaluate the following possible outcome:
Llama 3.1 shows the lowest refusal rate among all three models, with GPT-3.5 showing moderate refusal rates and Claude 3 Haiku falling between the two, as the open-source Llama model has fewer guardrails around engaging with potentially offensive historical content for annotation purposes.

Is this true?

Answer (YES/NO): NO